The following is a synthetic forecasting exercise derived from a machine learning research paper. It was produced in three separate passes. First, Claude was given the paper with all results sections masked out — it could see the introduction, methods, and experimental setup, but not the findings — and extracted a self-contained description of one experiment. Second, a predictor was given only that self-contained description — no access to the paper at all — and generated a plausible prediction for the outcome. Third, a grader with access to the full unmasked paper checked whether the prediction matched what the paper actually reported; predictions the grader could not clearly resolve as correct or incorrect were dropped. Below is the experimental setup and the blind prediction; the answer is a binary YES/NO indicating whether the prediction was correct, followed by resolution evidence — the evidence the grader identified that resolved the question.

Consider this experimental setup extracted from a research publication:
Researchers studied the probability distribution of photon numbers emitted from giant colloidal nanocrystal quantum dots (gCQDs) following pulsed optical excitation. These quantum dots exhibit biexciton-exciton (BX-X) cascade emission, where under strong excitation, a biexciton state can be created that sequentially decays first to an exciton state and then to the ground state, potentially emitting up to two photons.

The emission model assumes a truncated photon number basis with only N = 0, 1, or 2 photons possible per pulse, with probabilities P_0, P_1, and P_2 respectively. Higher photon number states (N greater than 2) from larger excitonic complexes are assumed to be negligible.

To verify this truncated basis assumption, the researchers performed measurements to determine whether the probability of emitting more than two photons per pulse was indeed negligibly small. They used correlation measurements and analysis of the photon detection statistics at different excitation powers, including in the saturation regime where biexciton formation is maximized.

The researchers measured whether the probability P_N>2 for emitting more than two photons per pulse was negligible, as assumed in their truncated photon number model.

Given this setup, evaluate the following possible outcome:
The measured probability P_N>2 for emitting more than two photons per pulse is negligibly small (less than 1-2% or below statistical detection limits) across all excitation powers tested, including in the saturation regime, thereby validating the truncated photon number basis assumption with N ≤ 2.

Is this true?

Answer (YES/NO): YES